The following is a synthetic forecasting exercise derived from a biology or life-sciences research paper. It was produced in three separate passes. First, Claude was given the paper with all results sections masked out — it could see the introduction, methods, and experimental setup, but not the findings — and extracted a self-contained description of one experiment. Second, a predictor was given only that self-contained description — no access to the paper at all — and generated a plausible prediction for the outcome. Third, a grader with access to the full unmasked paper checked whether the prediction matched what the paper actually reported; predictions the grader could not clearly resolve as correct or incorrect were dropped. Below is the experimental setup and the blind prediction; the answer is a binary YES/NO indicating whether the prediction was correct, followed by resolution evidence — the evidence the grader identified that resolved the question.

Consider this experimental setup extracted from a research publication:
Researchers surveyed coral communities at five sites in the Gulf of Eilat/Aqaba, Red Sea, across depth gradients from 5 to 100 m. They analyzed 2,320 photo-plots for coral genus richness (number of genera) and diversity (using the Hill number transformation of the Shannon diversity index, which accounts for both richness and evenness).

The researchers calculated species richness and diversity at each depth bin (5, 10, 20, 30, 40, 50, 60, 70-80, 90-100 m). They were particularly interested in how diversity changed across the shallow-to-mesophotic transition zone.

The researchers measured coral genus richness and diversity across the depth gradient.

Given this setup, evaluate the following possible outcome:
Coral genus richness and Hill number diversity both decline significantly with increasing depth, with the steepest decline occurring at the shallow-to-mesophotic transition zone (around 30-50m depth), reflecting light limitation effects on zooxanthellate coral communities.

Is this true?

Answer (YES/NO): NO